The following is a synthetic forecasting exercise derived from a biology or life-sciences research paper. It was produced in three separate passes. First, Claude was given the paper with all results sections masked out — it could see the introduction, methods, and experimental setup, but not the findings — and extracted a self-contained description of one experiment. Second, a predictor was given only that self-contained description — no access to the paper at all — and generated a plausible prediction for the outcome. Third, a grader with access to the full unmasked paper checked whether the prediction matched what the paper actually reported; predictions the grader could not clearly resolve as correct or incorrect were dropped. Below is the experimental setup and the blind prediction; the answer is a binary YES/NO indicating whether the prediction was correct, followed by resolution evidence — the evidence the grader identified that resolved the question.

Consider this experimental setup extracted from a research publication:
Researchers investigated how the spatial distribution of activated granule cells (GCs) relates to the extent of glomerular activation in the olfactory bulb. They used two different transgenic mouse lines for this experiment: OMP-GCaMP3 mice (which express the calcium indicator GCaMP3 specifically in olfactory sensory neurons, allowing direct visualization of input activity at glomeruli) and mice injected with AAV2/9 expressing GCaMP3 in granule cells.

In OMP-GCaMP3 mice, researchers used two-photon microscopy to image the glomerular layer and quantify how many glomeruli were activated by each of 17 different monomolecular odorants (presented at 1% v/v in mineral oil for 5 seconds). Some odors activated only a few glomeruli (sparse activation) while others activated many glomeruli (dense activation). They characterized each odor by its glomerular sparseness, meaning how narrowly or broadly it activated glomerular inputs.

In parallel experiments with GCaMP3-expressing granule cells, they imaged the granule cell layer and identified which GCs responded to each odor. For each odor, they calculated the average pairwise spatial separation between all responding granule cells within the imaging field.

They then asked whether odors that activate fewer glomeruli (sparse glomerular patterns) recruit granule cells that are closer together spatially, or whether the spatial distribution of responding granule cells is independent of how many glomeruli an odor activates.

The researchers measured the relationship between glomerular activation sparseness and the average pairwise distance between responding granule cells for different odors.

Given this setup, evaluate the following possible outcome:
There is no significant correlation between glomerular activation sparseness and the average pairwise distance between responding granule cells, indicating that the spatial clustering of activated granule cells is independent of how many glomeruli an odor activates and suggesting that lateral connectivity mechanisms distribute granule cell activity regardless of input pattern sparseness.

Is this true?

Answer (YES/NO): NO